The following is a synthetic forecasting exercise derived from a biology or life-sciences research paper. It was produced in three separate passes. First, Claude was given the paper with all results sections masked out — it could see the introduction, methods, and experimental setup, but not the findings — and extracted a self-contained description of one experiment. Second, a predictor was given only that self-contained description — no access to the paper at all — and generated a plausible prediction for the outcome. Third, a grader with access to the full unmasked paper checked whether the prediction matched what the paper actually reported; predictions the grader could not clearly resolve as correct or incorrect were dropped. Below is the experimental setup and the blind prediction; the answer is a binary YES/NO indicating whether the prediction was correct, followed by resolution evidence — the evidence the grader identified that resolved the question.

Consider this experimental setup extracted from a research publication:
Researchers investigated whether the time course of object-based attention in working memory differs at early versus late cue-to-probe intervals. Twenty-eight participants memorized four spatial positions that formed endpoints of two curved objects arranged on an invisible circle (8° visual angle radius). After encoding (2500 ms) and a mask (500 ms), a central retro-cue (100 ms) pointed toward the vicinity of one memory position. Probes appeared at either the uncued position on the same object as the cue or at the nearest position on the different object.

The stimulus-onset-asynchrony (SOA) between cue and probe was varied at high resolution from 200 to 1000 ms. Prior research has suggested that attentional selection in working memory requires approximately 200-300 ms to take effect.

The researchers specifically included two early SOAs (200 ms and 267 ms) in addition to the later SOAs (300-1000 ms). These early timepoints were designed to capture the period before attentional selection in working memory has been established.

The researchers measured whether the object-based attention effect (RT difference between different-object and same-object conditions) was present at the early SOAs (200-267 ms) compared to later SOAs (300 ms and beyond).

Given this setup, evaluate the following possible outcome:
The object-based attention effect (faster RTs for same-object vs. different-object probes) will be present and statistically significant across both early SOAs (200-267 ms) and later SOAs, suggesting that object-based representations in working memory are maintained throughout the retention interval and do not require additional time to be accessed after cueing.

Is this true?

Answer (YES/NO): NO